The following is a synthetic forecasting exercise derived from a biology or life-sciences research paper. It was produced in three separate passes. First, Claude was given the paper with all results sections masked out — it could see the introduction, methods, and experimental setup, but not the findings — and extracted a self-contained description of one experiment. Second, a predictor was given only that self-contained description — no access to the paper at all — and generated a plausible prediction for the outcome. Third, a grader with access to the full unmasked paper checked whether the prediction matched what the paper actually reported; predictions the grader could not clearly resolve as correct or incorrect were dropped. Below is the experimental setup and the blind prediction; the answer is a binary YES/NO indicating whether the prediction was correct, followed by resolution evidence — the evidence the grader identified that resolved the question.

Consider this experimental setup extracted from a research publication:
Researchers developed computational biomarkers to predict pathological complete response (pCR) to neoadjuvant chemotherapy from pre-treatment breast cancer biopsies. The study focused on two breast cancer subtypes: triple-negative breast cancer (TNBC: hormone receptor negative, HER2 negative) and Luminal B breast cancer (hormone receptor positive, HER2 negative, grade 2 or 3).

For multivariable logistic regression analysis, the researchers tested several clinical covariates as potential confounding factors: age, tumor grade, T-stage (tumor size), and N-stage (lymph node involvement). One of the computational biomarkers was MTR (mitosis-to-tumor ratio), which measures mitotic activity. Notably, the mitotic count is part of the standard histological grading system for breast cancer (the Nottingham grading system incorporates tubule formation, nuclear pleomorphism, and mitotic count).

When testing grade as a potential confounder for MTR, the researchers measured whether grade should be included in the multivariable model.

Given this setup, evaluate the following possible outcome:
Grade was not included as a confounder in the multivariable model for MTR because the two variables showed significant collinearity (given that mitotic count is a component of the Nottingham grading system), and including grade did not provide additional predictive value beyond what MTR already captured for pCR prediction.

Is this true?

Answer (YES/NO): NO